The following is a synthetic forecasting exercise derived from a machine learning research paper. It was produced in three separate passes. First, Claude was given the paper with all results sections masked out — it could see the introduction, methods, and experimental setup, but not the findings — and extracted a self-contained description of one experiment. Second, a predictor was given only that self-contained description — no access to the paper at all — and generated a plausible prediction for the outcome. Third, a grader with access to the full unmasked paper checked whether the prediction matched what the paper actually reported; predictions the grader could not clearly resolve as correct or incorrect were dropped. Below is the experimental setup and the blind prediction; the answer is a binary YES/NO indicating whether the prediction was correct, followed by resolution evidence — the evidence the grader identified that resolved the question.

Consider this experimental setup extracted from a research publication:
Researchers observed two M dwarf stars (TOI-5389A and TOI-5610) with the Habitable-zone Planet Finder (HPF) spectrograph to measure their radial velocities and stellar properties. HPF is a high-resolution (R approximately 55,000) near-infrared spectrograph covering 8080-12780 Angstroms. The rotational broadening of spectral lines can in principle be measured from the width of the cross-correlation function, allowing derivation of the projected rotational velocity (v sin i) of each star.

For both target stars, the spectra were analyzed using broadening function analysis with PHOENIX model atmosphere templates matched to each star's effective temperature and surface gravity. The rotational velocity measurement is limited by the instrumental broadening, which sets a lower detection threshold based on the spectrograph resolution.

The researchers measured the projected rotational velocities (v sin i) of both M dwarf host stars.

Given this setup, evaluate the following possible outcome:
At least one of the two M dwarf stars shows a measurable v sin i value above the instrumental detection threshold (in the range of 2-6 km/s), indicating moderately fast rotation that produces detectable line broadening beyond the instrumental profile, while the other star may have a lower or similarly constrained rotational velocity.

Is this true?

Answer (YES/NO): NO